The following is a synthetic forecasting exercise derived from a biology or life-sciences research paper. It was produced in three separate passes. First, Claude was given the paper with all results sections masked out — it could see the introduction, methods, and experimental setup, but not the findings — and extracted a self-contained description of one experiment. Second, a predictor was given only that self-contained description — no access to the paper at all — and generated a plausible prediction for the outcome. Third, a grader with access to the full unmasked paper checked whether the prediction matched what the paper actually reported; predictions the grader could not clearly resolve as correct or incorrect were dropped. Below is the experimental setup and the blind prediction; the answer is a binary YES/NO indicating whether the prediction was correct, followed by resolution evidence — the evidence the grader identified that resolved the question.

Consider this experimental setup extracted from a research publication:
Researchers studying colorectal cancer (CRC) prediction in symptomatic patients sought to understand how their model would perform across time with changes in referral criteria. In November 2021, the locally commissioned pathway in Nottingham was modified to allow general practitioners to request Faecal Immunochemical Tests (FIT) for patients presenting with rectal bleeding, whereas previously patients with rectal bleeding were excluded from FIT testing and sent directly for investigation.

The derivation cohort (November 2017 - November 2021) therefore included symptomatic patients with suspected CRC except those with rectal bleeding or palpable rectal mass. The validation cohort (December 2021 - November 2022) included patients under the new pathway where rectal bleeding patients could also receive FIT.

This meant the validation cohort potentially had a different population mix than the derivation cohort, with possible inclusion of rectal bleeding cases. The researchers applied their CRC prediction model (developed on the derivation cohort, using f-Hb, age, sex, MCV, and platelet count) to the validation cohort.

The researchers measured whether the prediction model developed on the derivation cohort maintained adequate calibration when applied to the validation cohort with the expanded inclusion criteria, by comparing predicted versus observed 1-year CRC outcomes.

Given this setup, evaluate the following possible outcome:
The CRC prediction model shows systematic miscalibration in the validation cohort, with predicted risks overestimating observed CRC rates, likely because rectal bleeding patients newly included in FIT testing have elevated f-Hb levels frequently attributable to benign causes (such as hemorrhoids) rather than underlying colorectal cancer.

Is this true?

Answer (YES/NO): NO